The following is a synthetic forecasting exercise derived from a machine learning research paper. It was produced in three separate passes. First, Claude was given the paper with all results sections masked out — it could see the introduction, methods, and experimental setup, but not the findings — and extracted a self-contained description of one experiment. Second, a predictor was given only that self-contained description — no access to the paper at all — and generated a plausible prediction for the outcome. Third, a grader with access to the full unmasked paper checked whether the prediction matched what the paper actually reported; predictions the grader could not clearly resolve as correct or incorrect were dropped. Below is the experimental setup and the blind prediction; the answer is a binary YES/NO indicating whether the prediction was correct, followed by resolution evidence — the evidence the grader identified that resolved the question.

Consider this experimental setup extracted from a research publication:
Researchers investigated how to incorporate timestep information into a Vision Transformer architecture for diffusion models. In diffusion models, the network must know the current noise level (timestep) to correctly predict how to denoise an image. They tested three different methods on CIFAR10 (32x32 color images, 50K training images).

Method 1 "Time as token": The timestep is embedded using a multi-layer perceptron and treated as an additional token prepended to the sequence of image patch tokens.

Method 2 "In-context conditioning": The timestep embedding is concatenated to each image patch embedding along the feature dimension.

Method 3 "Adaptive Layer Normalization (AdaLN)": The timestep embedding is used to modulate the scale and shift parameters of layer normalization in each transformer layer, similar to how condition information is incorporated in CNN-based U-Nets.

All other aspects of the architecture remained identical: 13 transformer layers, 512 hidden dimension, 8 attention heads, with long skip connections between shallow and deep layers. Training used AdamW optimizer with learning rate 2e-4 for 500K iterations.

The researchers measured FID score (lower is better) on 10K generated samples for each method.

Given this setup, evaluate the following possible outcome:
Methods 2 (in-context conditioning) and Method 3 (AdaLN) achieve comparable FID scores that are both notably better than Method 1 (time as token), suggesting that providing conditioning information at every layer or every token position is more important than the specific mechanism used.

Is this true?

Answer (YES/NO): NO